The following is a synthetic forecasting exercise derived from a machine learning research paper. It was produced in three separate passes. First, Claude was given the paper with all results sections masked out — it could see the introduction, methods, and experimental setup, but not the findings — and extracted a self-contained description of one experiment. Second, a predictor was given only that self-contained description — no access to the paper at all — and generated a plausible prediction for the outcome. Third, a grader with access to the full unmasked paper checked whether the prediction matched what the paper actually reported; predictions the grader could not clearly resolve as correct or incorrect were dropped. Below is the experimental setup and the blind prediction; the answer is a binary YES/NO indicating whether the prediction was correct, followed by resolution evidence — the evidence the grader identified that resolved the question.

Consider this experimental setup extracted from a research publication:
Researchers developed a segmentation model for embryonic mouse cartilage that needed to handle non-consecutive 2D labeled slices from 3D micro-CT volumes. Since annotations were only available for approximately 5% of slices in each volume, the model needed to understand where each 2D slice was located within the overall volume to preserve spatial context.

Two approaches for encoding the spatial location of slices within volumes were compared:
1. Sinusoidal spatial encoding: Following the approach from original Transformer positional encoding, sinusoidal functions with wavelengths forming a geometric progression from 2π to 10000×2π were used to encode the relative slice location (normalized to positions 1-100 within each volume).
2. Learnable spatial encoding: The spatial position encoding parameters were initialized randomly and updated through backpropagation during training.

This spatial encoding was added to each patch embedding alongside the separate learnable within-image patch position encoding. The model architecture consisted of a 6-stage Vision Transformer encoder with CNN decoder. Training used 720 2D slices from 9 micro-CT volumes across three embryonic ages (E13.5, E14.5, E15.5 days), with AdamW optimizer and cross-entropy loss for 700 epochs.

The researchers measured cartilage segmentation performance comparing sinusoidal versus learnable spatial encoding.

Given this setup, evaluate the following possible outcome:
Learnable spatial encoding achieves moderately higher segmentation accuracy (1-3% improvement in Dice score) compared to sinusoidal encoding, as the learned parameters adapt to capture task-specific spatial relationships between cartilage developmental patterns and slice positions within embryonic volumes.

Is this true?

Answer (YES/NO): NO